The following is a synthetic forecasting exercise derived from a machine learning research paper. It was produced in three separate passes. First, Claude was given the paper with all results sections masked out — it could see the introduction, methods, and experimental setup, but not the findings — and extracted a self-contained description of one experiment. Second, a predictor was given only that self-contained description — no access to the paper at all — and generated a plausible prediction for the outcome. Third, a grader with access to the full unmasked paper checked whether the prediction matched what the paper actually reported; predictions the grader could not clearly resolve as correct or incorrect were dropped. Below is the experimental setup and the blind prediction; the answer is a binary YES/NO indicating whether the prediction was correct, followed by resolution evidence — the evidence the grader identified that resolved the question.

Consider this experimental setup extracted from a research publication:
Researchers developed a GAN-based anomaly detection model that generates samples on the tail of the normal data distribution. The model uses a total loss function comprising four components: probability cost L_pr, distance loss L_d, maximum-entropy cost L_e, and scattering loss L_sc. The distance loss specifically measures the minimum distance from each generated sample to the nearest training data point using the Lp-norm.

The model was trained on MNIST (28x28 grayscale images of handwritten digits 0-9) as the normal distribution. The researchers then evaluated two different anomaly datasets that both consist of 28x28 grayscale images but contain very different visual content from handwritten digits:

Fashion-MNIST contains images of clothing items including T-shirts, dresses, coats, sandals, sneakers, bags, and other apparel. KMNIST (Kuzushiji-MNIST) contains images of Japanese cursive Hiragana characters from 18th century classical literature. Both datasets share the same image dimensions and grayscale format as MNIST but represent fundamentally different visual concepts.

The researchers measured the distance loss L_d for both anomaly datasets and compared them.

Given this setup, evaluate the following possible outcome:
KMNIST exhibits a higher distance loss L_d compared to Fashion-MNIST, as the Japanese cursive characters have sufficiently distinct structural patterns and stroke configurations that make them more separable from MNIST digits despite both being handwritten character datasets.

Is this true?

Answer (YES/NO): NO